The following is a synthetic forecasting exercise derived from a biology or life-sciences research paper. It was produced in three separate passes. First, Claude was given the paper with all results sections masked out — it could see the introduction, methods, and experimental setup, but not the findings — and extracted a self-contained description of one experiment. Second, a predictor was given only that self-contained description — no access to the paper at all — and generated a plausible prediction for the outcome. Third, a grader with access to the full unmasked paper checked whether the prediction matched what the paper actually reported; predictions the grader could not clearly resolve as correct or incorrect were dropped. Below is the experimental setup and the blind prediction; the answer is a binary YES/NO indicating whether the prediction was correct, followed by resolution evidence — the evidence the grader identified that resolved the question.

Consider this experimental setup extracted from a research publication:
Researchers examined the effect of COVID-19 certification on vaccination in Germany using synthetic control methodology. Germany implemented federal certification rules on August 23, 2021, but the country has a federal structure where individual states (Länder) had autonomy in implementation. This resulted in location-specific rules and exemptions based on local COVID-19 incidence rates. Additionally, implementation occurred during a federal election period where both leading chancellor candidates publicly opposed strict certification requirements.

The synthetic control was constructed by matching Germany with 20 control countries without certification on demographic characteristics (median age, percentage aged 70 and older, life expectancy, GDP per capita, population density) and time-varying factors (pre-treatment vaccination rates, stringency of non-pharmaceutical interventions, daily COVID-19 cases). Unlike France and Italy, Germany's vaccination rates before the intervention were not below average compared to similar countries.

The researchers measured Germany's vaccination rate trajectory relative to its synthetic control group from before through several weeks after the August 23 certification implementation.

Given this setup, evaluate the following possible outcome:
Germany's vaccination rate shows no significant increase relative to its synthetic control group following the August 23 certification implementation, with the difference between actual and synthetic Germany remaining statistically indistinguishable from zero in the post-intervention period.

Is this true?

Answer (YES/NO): YES